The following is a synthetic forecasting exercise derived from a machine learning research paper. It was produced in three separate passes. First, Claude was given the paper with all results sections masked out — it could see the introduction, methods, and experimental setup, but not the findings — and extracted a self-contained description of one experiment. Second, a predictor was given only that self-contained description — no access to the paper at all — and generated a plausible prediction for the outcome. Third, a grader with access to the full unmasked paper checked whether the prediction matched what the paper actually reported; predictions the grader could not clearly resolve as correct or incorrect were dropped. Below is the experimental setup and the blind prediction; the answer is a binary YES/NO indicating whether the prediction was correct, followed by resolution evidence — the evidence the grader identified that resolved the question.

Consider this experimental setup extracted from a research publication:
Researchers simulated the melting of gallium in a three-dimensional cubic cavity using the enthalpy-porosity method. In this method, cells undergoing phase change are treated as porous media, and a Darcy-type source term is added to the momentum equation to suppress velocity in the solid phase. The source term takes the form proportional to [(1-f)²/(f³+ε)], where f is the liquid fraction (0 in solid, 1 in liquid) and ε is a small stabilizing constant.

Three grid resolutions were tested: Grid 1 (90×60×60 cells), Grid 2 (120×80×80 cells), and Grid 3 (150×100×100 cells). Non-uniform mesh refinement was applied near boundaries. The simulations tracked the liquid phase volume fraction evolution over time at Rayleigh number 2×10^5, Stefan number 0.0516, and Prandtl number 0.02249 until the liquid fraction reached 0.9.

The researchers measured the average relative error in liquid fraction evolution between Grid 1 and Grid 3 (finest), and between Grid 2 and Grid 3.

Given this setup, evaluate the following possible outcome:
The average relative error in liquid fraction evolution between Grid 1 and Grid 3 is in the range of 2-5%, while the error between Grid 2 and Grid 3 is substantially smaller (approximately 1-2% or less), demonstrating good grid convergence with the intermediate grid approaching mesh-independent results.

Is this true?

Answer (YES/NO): YES